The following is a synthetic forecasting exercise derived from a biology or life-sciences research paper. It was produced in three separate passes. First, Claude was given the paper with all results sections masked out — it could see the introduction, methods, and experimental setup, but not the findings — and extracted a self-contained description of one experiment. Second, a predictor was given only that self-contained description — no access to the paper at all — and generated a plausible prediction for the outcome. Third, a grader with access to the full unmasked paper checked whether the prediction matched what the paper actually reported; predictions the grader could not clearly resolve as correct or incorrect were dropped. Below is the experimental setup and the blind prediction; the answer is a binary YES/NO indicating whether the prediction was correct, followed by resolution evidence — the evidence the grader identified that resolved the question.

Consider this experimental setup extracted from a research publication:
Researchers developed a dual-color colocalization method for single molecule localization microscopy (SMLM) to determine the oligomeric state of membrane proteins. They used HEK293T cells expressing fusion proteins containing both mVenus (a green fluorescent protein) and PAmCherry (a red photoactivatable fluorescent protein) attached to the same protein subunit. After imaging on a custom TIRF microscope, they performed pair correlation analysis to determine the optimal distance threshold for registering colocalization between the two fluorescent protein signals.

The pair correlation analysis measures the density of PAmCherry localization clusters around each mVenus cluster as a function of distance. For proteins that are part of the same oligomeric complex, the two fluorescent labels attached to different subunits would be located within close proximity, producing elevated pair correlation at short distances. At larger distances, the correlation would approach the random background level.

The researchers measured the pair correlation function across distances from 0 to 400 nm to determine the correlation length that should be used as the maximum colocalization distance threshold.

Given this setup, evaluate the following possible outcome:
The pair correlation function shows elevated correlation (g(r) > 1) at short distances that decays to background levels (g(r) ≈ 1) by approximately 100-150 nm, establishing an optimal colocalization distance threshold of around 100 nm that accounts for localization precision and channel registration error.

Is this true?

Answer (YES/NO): YES